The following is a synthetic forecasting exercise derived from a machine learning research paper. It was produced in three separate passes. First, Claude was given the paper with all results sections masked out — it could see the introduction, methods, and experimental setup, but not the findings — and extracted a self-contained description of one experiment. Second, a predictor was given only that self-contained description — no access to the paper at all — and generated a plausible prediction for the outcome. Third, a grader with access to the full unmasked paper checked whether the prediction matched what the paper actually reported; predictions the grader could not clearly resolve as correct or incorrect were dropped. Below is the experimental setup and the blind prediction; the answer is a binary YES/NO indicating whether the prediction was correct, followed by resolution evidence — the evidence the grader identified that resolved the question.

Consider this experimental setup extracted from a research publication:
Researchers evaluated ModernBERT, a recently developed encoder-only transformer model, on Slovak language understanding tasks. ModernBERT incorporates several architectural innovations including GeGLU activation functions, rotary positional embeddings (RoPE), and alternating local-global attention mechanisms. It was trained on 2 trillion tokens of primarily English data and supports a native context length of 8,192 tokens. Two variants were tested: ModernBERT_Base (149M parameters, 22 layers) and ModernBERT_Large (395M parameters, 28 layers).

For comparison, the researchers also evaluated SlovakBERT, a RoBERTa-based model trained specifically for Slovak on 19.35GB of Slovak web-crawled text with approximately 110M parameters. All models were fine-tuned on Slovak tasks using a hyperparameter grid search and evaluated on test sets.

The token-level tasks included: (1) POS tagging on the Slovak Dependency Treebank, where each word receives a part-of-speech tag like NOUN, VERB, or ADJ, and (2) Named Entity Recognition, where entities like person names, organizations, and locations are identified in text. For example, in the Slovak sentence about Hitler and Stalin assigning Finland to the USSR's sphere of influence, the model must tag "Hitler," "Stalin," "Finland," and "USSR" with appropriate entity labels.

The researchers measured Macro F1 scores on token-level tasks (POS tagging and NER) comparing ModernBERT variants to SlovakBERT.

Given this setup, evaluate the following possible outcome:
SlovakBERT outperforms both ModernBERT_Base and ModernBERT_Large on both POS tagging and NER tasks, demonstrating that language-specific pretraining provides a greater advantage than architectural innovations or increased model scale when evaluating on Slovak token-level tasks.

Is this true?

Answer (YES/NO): YES